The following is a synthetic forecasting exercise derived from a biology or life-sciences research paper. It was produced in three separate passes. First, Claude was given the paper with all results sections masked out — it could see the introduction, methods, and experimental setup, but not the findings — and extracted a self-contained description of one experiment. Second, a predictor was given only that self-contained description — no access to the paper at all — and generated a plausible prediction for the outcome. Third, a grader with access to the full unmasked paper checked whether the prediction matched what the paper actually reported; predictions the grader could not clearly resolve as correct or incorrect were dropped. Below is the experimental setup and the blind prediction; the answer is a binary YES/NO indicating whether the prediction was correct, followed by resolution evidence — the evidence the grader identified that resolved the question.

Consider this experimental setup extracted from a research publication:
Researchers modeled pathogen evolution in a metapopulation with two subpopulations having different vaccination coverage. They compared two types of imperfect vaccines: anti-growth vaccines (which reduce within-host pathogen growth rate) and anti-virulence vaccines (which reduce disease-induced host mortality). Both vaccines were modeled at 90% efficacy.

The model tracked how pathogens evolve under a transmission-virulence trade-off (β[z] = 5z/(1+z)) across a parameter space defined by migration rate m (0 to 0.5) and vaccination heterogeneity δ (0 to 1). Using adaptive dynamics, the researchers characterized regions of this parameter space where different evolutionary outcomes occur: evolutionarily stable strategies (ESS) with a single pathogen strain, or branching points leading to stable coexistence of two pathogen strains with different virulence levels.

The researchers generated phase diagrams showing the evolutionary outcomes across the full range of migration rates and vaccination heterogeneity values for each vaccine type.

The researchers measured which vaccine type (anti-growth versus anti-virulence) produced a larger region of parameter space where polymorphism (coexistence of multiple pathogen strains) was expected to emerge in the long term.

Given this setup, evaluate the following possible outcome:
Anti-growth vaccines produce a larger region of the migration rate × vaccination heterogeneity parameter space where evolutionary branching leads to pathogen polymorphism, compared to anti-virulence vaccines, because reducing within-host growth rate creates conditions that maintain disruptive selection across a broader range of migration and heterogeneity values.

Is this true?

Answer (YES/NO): YES